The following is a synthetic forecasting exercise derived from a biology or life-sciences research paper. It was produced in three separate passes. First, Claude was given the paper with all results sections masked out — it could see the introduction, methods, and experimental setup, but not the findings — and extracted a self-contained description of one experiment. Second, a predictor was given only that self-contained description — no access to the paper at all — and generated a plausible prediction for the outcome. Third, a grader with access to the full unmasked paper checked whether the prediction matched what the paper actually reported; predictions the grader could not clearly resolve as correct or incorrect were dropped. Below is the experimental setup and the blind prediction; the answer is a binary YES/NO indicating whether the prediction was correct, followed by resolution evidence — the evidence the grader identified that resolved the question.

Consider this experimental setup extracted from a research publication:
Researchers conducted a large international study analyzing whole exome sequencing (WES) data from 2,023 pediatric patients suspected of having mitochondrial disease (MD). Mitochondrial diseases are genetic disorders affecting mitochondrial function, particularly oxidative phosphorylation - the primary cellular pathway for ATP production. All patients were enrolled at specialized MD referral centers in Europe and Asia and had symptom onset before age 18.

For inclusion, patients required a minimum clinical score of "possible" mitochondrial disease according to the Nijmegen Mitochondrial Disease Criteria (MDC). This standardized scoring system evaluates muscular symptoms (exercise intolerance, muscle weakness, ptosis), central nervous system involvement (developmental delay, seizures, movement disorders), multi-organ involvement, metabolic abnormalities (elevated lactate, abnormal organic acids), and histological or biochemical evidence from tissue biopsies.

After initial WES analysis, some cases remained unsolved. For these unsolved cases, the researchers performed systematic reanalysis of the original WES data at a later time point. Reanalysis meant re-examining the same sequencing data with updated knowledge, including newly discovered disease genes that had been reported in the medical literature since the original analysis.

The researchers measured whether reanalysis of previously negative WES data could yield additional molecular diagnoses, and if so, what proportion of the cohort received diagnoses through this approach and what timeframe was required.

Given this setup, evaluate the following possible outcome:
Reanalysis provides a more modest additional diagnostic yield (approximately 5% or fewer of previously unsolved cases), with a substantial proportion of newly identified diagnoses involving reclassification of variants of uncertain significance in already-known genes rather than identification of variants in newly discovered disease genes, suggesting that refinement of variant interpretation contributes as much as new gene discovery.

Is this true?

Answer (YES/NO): NO